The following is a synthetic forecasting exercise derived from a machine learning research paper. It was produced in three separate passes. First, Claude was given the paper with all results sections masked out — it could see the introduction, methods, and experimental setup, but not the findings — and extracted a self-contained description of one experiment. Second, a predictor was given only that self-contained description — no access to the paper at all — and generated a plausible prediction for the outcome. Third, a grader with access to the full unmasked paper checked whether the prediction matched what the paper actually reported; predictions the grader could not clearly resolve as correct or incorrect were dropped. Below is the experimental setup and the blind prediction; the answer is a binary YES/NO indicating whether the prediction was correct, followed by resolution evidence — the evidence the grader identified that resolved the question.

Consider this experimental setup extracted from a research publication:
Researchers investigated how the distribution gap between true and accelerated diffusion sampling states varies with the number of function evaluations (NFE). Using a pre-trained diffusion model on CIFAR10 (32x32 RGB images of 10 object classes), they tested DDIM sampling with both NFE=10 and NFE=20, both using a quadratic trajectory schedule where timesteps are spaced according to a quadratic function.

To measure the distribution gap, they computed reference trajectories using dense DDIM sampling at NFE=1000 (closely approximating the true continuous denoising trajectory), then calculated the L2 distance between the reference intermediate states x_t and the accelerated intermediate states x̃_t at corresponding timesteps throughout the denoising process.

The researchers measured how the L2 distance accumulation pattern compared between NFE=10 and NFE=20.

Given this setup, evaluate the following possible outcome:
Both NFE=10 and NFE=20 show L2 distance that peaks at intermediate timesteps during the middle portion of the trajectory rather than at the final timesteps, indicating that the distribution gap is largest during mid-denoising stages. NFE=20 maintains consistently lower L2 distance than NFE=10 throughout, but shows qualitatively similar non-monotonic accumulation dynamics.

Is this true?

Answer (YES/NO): NO